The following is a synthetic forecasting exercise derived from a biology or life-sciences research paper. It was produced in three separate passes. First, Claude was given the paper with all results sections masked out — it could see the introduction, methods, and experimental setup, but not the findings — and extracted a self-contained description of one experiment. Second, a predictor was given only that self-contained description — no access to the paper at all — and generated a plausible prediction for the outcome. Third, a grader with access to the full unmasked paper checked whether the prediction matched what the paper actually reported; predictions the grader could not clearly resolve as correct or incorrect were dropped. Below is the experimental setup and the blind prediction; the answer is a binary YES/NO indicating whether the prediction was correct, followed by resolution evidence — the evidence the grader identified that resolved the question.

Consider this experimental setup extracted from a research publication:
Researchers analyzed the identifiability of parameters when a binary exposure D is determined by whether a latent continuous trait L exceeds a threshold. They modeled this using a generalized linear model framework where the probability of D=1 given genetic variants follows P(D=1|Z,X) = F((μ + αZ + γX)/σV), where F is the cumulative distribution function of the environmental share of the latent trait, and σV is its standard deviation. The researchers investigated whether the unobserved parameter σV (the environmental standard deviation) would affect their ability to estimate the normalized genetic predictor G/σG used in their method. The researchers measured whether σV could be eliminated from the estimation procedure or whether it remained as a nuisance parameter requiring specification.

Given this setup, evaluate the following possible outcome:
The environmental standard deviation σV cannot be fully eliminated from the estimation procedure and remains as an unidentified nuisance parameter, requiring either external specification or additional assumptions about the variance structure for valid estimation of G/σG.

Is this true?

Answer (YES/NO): NO